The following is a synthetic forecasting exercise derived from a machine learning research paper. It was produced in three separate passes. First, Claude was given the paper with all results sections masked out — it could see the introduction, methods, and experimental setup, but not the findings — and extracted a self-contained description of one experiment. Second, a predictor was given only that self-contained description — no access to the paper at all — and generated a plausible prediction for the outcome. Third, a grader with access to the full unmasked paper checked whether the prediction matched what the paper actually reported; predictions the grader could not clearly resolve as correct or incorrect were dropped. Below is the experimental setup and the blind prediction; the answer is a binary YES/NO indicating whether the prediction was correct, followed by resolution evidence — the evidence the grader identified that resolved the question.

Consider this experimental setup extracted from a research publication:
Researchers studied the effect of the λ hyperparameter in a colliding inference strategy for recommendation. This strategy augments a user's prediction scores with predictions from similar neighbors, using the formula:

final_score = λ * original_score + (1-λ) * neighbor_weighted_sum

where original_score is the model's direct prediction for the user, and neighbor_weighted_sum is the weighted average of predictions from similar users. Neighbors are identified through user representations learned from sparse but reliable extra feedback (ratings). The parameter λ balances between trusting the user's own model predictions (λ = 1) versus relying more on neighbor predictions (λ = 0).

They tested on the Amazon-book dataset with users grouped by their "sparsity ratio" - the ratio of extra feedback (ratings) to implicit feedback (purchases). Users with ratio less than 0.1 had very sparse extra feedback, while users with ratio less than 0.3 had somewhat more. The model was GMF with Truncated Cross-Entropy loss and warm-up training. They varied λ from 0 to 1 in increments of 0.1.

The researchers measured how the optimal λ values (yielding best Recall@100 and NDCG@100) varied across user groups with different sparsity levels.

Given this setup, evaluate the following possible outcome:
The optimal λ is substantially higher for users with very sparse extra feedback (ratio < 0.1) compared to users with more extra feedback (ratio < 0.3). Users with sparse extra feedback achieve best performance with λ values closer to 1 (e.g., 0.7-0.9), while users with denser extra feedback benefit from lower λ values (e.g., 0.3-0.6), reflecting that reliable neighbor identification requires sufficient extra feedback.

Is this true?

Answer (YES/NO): NO